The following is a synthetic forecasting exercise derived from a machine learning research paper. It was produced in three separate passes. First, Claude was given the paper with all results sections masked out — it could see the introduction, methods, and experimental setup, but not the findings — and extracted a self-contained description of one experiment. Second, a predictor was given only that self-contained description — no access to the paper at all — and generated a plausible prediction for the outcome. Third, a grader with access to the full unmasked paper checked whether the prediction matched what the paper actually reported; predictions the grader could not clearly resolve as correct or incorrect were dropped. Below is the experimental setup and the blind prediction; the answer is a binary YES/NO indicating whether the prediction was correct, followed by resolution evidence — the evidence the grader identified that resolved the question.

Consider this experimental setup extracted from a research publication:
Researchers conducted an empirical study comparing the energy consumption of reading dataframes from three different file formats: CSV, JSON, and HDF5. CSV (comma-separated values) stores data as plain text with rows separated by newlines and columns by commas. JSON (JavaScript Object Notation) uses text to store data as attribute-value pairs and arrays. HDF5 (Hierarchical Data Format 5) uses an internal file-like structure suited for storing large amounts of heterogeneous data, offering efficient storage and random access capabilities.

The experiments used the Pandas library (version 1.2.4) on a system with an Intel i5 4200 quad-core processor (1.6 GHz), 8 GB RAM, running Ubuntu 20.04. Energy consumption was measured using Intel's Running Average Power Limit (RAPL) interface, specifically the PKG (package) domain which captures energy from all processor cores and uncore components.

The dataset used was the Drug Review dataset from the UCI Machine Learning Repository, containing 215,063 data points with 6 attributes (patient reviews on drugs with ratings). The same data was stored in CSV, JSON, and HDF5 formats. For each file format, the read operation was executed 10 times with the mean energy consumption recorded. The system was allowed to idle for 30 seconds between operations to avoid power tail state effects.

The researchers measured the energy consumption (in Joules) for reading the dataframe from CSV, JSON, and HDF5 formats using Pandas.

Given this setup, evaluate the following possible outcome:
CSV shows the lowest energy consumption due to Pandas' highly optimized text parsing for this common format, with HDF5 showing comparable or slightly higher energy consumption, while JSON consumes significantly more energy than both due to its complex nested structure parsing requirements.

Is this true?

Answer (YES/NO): NO